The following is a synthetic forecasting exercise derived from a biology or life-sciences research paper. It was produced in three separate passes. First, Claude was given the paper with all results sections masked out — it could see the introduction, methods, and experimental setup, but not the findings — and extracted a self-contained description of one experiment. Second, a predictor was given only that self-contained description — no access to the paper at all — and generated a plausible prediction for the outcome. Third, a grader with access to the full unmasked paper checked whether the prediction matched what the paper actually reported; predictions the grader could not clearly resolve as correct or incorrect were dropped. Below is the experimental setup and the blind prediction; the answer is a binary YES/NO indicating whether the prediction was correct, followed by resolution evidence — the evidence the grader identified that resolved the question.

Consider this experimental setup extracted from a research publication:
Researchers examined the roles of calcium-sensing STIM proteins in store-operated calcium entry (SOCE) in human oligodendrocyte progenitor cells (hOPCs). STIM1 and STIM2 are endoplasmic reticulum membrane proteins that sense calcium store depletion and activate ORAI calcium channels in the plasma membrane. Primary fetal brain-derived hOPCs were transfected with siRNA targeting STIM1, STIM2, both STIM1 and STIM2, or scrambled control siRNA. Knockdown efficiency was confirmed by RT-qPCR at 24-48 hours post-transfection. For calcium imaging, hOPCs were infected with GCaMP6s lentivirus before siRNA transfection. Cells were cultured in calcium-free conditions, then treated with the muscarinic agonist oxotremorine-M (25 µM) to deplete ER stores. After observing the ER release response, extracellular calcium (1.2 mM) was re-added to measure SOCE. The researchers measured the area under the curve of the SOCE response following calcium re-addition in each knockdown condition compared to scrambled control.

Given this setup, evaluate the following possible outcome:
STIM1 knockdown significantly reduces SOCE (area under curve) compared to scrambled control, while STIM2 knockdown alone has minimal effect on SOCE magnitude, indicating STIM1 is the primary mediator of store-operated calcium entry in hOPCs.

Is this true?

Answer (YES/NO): YES